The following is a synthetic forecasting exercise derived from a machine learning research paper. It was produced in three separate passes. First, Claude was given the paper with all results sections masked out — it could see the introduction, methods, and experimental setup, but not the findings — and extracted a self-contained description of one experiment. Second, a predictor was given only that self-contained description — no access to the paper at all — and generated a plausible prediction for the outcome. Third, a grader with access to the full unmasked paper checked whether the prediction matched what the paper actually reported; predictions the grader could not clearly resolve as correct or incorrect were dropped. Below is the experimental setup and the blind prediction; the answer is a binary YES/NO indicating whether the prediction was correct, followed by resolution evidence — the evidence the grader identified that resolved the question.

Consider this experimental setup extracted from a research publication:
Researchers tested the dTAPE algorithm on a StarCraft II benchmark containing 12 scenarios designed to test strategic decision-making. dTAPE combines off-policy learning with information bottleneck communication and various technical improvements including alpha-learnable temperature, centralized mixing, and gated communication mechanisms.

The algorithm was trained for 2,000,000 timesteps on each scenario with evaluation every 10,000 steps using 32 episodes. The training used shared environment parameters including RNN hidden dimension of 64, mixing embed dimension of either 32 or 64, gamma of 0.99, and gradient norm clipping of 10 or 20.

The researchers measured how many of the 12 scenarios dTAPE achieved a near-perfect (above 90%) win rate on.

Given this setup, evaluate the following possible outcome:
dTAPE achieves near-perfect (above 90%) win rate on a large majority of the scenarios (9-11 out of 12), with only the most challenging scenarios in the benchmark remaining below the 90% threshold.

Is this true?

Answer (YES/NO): NO